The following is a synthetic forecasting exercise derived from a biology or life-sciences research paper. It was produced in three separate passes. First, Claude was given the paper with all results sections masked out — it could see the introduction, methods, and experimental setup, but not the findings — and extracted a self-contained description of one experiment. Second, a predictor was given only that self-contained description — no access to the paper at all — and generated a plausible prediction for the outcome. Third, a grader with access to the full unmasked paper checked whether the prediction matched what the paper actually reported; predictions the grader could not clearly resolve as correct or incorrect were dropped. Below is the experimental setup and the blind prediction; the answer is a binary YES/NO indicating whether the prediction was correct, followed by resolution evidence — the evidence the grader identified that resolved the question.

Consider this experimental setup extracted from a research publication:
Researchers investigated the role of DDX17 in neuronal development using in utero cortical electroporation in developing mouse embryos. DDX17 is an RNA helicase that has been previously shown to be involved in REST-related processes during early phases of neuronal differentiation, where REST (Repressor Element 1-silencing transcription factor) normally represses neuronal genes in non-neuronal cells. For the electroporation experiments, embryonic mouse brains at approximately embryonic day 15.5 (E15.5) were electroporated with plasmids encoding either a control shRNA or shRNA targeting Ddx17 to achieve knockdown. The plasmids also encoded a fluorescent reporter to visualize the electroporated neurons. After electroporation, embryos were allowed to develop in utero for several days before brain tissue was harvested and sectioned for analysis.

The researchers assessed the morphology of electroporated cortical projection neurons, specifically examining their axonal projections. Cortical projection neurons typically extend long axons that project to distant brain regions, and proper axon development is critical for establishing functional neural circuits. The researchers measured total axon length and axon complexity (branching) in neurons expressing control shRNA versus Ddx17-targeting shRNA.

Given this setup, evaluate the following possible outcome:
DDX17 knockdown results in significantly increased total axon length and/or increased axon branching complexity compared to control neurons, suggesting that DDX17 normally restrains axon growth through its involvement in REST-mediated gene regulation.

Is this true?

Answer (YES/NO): NO